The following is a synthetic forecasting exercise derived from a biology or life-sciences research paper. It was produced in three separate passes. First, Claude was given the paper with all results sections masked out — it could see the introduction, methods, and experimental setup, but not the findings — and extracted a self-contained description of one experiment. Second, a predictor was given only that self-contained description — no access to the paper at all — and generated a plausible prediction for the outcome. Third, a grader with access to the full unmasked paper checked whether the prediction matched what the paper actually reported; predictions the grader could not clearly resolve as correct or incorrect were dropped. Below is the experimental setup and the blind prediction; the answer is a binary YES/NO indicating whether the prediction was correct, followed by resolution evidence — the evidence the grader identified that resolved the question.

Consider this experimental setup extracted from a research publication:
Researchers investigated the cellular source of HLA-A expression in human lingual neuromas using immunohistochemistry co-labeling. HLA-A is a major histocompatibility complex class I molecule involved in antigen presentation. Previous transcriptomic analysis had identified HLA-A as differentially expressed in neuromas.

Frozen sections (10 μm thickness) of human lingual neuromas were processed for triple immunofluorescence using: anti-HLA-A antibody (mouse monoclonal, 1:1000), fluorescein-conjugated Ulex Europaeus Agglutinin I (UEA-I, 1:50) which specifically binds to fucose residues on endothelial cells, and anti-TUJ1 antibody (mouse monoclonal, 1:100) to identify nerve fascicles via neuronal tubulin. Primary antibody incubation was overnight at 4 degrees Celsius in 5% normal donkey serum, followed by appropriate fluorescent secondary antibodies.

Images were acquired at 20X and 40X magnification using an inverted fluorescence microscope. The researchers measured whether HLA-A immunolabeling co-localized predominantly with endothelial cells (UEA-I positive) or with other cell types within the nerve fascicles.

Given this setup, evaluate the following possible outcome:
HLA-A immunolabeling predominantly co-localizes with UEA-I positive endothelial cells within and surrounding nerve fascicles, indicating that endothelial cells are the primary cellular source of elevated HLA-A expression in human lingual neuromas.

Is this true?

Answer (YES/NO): YES